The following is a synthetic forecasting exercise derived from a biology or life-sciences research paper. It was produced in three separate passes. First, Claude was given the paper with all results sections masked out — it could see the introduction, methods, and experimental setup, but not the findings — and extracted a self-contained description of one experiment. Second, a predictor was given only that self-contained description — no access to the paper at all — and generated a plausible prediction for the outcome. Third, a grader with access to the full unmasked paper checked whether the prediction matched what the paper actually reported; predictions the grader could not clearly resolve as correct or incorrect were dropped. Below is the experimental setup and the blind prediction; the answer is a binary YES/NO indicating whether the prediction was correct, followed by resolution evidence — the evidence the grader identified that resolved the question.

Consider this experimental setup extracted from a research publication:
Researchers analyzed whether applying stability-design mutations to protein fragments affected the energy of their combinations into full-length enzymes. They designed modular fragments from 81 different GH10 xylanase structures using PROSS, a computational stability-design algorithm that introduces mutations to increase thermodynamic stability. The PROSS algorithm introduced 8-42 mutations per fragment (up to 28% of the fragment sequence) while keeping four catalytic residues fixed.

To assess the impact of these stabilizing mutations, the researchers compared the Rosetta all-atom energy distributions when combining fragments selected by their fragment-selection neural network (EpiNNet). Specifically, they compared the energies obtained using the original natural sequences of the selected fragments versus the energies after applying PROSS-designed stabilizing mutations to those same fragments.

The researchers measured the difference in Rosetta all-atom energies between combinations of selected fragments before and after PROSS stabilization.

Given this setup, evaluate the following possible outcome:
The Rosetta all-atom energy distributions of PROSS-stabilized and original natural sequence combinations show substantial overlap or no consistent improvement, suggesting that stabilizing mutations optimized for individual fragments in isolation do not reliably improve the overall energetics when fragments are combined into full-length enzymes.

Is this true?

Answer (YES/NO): NO